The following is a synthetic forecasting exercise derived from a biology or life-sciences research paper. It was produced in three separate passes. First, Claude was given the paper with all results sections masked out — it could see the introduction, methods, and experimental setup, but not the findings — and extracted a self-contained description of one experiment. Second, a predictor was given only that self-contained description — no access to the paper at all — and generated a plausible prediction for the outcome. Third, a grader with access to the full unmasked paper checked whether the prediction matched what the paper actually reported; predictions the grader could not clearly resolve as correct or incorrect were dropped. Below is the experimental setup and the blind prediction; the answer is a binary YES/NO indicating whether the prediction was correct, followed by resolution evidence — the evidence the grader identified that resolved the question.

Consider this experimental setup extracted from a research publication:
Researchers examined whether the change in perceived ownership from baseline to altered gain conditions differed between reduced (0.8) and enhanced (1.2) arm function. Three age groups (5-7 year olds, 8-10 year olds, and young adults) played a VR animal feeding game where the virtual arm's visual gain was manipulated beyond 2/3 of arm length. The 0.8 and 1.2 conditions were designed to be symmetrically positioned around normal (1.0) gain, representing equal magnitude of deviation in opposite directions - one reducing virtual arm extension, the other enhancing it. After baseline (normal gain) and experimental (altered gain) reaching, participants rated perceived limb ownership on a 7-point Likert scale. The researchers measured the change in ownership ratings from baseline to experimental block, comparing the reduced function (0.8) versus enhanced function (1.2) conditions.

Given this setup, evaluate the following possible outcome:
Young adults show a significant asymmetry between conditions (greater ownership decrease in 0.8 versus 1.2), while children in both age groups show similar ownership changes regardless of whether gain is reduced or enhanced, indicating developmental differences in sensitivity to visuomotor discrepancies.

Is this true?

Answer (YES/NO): NO